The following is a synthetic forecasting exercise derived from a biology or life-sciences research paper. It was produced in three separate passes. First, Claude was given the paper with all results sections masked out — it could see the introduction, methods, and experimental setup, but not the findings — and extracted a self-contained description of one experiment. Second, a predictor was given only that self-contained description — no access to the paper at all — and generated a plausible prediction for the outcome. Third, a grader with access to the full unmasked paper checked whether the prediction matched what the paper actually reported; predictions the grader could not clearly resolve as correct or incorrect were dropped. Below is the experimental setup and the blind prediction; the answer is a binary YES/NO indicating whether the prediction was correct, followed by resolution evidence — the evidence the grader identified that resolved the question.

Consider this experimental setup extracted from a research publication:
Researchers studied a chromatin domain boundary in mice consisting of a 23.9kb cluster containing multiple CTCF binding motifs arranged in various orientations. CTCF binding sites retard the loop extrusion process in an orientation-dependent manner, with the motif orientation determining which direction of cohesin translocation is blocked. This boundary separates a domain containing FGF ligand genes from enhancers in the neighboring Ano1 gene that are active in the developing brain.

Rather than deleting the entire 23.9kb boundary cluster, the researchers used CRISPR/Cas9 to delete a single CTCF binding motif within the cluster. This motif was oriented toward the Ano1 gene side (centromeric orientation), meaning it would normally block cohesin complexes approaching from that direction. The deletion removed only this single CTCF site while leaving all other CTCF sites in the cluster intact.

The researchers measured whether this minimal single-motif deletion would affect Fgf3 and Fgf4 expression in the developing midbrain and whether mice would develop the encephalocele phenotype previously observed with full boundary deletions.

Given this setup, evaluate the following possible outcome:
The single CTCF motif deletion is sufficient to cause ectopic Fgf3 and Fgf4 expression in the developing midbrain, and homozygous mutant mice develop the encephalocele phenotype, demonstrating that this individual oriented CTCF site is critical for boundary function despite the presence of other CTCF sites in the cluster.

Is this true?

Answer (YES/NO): YES